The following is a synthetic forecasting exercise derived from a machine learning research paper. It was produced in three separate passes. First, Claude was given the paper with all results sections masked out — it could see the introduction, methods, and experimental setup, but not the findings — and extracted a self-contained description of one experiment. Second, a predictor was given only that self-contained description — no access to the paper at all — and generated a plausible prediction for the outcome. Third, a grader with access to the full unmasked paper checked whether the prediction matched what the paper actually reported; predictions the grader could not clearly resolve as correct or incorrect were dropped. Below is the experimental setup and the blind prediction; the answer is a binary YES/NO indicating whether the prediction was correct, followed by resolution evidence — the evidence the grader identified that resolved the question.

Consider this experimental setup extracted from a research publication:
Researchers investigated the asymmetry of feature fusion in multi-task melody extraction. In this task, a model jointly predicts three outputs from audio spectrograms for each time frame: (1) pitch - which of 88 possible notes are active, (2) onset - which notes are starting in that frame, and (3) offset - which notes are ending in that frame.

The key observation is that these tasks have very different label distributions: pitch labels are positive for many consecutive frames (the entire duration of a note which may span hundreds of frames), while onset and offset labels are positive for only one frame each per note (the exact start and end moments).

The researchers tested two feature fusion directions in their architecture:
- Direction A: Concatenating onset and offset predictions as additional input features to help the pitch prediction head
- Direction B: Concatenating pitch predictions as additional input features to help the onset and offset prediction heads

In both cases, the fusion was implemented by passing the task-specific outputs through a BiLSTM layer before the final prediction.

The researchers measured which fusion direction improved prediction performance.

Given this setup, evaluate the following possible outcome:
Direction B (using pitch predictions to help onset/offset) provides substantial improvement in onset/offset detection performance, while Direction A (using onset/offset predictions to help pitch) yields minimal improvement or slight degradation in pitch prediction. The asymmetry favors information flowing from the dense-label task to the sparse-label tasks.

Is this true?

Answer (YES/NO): NO